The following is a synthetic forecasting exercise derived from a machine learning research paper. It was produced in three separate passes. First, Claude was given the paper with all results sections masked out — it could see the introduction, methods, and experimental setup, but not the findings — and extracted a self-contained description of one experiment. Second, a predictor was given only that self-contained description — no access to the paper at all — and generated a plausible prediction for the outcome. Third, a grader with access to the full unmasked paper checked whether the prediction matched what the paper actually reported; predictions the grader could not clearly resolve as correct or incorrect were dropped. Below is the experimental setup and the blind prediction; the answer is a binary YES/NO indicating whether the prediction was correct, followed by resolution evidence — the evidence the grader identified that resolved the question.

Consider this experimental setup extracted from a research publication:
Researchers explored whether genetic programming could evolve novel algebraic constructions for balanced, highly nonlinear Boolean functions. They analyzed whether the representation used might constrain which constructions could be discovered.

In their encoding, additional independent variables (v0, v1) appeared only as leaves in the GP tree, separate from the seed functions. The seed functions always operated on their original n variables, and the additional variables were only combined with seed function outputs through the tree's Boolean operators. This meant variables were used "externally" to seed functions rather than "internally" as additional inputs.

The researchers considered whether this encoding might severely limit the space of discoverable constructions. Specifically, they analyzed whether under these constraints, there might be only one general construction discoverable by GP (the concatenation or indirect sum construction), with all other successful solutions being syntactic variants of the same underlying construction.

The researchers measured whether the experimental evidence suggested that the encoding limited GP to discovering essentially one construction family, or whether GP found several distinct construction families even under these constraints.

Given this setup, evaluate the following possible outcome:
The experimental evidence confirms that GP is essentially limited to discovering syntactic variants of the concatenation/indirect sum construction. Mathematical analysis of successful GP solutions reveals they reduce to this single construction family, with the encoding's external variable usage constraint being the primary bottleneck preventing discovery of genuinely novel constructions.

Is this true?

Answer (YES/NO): YES